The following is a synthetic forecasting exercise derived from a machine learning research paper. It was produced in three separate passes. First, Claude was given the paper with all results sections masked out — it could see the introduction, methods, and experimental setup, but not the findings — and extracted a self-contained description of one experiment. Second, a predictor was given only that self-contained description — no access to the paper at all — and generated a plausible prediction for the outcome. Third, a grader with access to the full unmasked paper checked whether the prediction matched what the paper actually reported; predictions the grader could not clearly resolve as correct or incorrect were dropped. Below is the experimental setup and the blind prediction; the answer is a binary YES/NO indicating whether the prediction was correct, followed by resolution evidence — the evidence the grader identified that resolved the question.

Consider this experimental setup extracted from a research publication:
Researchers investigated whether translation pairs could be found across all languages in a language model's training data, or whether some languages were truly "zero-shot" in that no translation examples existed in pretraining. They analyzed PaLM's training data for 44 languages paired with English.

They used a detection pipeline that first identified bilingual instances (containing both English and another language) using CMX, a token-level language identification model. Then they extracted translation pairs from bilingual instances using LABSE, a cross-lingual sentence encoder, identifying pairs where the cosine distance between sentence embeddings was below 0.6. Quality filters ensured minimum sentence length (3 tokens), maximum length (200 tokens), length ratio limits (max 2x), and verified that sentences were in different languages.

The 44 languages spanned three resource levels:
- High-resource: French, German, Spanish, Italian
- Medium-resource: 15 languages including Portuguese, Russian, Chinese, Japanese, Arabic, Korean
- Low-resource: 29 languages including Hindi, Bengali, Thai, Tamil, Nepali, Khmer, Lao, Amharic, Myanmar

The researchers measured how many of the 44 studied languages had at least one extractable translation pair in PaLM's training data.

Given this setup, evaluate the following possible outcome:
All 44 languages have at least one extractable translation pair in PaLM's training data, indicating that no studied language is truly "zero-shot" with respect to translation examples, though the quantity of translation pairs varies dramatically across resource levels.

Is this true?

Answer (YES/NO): YES